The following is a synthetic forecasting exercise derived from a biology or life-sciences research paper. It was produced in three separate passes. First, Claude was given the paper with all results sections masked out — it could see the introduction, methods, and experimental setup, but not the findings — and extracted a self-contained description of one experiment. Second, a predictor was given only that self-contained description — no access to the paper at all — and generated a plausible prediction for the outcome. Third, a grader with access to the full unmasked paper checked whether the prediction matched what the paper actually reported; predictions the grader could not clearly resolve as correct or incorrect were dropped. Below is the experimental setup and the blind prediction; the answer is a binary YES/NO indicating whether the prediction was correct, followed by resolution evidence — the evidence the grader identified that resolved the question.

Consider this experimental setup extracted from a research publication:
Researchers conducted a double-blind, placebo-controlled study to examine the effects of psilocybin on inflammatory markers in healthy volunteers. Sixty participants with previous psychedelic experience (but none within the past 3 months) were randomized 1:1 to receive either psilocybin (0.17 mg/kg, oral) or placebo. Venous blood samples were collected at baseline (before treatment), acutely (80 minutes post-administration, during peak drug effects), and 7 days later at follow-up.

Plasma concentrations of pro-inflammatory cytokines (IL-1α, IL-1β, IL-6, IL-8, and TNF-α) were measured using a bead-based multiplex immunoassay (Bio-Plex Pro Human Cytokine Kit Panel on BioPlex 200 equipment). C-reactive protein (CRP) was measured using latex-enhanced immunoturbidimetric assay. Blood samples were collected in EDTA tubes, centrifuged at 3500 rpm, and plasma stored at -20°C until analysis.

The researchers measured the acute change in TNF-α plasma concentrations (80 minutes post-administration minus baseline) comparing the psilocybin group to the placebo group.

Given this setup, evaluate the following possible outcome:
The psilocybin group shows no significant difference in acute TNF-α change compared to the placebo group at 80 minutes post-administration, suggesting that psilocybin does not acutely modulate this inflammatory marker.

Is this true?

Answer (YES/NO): NO